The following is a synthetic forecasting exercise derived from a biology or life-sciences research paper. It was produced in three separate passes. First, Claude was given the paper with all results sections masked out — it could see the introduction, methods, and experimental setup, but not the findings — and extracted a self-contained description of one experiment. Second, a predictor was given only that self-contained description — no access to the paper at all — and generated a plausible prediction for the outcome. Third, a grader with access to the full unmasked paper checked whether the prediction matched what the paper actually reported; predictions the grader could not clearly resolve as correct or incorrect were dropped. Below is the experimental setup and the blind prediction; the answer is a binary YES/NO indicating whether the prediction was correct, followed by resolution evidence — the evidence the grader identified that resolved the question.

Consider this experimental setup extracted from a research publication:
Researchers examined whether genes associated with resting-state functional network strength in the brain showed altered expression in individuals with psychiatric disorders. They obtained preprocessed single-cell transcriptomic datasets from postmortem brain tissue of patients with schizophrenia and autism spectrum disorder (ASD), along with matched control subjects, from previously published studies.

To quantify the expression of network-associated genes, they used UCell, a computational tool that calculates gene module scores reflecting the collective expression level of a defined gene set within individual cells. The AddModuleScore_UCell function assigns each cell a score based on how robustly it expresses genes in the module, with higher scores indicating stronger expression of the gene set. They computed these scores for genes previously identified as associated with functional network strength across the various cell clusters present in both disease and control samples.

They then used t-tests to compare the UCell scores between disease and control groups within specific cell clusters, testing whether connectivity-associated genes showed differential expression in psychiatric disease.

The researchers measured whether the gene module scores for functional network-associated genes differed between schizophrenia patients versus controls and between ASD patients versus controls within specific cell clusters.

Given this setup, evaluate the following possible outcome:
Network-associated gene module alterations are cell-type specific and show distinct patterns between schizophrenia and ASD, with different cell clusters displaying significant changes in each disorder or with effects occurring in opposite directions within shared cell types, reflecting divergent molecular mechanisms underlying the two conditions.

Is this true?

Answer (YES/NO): YES